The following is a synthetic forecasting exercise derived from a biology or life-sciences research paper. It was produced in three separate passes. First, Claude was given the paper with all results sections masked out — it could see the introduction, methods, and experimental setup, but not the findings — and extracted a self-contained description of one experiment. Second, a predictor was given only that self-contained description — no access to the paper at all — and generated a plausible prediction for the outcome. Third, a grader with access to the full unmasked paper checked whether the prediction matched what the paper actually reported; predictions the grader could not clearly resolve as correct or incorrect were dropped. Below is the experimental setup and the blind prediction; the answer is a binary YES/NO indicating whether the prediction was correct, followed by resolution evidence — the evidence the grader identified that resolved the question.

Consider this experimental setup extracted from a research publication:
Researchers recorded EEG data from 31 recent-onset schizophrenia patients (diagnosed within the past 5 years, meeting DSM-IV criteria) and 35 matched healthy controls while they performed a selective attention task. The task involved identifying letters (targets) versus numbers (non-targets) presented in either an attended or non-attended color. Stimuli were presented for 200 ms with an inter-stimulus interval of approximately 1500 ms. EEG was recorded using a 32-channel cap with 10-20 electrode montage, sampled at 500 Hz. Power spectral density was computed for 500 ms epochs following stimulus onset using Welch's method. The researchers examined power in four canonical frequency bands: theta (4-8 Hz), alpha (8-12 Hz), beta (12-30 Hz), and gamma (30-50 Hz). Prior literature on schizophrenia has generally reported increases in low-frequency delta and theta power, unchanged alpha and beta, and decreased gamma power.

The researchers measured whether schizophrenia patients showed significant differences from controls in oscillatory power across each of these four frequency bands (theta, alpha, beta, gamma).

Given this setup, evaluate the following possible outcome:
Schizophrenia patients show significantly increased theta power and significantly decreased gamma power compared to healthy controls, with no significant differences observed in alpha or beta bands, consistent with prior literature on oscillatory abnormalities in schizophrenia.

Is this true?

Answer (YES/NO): NO